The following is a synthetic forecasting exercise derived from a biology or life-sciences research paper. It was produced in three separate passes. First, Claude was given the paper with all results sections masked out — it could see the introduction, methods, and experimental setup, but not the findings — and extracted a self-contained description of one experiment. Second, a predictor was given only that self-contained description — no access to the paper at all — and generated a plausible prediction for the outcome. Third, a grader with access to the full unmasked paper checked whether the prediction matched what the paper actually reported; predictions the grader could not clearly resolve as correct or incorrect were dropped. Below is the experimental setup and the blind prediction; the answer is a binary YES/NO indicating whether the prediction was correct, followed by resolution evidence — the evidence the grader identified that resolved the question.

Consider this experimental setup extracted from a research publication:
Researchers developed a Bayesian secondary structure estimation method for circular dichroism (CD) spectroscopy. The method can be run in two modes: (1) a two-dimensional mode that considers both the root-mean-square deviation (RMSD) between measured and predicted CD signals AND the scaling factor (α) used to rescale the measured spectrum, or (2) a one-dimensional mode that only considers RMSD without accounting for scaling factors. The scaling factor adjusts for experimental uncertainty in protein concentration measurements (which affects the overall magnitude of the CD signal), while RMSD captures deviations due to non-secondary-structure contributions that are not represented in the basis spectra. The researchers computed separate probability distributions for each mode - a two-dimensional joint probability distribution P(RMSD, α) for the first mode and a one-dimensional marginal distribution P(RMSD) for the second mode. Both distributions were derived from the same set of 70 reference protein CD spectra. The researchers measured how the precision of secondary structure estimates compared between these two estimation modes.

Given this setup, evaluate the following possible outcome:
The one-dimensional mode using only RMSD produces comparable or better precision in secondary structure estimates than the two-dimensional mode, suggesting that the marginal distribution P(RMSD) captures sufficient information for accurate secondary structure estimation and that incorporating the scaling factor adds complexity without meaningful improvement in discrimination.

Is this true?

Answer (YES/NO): NO